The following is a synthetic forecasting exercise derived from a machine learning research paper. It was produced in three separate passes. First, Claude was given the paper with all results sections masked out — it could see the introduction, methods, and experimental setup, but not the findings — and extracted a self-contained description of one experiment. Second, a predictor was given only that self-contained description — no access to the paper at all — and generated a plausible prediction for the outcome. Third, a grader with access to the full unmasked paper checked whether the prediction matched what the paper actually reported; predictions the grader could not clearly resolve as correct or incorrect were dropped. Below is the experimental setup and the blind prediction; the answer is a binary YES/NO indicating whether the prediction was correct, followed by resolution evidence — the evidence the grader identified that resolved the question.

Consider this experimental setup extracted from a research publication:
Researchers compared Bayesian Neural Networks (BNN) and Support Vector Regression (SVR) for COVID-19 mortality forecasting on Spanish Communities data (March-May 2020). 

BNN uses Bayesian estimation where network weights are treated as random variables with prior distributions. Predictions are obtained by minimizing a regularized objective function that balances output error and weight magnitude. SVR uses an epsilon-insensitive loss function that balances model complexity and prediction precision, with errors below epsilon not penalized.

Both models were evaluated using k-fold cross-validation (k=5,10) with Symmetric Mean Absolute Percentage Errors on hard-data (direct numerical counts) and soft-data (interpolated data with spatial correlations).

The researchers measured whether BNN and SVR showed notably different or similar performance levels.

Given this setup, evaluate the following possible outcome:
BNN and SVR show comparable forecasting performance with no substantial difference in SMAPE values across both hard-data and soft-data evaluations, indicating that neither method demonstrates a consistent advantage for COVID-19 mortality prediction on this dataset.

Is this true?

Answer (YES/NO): NO